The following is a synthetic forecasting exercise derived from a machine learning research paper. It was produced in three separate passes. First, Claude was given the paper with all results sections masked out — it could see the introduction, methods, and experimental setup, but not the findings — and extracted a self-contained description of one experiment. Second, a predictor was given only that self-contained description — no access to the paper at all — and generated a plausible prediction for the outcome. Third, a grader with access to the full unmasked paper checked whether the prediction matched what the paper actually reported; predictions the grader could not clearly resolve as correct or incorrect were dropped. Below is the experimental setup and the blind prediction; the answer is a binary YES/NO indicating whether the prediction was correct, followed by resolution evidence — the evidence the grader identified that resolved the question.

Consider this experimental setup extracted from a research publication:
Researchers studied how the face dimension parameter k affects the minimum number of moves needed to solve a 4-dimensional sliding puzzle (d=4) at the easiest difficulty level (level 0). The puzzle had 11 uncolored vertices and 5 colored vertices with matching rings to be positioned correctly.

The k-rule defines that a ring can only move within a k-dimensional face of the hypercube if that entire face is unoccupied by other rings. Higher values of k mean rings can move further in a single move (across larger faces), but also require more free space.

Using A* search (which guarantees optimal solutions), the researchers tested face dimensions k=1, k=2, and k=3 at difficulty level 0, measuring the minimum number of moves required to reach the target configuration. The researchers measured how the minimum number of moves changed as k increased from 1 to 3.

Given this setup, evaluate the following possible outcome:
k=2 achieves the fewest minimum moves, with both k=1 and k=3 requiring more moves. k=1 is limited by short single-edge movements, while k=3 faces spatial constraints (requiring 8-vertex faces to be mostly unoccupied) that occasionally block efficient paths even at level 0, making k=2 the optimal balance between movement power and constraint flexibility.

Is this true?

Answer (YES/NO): NO